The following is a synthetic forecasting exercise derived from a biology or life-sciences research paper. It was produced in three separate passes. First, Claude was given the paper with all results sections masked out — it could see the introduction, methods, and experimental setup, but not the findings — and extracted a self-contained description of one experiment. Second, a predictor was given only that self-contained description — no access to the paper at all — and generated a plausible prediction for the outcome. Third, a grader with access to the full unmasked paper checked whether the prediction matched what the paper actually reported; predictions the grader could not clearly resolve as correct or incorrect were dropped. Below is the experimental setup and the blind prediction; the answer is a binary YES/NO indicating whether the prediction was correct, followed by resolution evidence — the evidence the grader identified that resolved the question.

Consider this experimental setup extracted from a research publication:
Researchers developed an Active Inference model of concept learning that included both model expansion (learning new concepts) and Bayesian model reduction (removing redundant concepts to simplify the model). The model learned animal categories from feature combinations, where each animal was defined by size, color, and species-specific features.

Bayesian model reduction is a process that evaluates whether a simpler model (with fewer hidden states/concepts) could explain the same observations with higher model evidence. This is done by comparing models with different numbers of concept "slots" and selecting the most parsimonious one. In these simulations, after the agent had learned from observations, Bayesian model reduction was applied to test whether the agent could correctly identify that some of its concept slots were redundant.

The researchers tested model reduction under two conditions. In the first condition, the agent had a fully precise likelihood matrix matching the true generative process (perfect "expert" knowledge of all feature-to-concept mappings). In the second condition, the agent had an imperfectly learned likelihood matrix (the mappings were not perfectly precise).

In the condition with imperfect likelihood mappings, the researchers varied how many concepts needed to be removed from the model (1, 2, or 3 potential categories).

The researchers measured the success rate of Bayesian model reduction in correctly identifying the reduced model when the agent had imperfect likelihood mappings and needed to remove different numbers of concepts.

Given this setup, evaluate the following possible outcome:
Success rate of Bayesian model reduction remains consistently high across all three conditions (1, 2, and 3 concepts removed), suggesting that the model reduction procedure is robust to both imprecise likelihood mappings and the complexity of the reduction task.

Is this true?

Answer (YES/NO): NO